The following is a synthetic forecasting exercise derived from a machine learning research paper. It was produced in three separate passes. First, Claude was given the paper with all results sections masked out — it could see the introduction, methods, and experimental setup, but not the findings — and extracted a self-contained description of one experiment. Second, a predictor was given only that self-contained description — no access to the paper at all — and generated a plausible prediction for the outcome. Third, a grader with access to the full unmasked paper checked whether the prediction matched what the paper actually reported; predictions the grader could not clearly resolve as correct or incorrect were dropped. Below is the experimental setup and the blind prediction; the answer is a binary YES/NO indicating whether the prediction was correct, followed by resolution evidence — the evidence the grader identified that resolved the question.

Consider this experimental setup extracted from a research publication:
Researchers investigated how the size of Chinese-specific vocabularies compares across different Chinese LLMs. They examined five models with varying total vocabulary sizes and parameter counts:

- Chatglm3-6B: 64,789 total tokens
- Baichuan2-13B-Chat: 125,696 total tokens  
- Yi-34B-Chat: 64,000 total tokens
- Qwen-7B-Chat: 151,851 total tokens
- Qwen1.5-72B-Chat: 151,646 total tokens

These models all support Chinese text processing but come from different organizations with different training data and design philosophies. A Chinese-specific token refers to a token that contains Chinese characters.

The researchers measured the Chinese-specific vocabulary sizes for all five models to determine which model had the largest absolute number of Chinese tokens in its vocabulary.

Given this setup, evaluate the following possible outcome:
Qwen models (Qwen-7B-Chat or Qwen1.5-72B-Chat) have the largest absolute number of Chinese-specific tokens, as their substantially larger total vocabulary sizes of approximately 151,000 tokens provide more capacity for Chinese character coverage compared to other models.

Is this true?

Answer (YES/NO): NO